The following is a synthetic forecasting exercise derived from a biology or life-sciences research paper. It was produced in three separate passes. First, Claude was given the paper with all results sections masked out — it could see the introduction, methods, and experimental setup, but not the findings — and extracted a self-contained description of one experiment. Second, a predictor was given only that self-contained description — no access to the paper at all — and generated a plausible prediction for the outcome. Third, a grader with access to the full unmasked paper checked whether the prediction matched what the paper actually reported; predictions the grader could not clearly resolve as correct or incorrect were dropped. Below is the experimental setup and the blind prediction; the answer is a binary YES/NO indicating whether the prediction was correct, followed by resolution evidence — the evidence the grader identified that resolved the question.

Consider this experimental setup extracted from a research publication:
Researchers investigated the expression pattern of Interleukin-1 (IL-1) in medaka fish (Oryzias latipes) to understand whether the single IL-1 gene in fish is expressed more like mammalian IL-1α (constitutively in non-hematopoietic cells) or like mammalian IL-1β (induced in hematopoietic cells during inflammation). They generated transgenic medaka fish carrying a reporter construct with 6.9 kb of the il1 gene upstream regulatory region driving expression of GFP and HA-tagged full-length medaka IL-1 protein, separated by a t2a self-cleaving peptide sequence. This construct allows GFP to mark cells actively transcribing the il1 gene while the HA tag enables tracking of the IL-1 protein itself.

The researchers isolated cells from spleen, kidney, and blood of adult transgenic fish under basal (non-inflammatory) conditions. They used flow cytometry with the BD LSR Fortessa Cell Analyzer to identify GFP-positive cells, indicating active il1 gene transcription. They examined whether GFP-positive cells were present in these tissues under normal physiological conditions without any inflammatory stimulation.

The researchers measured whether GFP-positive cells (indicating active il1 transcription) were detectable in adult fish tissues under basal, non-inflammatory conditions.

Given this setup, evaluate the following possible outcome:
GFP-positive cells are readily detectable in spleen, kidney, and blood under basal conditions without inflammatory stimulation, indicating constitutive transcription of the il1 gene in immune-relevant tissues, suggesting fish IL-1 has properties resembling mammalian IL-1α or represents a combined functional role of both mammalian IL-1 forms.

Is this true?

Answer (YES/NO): YES